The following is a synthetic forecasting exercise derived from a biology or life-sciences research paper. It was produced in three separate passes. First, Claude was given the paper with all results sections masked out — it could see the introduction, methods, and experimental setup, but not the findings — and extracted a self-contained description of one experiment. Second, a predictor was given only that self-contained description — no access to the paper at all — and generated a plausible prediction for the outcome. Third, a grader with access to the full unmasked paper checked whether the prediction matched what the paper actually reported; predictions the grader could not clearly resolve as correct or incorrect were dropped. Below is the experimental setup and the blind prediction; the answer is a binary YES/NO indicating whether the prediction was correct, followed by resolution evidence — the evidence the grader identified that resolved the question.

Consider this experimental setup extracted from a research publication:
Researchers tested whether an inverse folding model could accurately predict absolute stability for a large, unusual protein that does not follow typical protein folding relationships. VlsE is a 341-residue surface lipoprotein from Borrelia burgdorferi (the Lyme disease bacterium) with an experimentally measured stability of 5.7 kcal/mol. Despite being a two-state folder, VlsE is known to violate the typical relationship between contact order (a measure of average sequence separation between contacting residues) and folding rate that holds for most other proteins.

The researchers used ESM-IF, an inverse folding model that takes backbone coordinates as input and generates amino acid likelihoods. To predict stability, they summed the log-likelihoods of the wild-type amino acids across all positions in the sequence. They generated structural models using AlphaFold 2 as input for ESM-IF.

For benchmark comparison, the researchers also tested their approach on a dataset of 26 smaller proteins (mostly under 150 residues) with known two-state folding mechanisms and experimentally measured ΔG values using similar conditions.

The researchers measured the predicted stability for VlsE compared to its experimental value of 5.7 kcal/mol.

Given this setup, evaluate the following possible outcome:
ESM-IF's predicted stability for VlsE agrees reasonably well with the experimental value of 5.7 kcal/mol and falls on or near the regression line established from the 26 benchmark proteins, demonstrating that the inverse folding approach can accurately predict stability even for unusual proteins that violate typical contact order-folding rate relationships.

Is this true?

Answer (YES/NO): NO